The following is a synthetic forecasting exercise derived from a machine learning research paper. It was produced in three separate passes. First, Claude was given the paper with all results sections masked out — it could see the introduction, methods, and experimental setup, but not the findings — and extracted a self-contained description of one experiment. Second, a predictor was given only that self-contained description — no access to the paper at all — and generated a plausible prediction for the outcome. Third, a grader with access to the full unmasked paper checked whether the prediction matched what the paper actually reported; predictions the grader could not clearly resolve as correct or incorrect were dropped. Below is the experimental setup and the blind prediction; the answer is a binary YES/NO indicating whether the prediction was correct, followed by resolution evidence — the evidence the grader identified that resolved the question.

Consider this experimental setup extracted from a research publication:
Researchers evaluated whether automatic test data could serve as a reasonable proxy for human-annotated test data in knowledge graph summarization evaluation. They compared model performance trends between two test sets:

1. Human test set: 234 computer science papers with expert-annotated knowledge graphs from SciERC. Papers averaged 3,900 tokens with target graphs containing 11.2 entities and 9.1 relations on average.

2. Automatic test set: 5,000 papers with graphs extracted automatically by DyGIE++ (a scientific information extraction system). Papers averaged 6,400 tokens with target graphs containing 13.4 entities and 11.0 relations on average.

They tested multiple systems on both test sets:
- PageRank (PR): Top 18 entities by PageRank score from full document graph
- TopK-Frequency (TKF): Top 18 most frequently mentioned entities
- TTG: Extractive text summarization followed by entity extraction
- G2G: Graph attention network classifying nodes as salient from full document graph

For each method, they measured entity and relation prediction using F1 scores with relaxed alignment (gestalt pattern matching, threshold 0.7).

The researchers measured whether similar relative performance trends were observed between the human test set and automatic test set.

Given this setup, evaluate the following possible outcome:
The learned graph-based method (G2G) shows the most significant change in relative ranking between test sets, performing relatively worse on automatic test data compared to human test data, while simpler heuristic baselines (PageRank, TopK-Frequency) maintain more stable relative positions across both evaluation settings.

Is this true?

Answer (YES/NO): NO